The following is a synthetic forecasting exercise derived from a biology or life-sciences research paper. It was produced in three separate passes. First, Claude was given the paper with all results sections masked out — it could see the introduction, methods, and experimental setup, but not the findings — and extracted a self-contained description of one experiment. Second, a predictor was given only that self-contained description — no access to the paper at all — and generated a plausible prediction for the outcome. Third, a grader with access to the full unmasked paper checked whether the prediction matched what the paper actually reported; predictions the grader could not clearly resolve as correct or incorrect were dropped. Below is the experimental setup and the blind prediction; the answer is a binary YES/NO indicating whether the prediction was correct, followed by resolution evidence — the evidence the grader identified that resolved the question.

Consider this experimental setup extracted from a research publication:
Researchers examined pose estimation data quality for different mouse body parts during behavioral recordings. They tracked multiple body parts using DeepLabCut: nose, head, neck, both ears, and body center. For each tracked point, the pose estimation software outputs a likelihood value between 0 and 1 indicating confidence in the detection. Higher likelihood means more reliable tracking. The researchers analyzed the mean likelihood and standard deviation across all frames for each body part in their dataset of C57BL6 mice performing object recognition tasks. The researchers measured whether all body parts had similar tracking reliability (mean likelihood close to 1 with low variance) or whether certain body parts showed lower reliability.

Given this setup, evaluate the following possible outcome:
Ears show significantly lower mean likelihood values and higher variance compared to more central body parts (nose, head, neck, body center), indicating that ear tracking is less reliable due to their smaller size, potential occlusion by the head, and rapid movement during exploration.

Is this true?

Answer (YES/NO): NO